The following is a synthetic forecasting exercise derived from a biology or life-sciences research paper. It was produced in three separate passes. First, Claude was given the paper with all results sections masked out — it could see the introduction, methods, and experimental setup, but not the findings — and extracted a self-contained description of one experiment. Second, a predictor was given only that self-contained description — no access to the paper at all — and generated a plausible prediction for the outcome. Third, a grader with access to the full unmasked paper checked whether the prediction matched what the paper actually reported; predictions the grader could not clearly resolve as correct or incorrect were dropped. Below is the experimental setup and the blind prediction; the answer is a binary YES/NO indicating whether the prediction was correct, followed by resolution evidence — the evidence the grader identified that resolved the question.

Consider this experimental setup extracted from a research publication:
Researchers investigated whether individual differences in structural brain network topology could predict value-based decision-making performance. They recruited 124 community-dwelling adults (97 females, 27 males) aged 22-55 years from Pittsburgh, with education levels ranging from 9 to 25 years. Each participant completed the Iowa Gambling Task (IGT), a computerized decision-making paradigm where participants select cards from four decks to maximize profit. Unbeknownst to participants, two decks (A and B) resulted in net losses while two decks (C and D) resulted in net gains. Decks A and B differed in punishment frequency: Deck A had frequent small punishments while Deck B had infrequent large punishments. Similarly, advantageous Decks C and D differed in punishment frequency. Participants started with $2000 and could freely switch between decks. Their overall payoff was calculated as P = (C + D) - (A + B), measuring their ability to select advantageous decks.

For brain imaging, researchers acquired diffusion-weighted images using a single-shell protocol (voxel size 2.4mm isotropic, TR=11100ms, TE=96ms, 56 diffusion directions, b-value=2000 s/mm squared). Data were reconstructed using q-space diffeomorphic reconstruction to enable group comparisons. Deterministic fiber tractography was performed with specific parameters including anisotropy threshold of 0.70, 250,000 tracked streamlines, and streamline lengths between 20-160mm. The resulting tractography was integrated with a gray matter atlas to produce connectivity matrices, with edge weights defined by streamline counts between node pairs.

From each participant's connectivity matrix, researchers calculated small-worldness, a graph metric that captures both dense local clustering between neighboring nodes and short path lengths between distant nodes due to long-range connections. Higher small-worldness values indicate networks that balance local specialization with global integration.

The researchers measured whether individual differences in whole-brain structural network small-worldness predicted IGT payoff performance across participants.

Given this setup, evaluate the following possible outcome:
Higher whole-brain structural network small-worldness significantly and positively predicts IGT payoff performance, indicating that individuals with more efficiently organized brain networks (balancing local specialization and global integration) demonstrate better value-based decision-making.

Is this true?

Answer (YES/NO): NO